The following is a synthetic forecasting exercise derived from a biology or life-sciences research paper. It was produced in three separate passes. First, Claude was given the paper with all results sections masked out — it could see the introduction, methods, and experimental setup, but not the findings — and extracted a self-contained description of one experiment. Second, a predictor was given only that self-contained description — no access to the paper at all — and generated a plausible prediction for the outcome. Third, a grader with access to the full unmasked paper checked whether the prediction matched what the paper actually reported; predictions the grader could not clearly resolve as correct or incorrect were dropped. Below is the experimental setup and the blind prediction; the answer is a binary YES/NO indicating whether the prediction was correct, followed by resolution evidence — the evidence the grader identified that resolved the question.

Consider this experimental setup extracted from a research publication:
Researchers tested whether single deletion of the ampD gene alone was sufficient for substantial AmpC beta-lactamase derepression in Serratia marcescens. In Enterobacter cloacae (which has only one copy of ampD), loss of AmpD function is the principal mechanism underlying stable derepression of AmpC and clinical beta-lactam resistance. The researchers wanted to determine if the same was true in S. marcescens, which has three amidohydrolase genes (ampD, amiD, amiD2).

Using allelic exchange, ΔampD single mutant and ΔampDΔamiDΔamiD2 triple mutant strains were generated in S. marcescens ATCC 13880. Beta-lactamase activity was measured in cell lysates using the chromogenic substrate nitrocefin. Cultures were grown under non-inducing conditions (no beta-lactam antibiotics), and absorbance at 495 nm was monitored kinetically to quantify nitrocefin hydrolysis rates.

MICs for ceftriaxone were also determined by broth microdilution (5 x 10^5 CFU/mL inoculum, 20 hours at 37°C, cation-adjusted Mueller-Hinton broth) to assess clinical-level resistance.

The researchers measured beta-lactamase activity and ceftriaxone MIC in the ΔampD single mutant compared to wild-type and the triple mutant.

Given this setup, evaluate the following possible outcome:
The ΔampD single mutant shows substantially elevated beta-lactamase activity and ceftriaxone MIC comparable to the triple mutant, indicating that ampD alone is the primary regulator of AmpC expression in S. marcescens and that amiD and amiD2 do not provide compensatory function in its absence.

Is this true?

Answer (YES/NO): NO